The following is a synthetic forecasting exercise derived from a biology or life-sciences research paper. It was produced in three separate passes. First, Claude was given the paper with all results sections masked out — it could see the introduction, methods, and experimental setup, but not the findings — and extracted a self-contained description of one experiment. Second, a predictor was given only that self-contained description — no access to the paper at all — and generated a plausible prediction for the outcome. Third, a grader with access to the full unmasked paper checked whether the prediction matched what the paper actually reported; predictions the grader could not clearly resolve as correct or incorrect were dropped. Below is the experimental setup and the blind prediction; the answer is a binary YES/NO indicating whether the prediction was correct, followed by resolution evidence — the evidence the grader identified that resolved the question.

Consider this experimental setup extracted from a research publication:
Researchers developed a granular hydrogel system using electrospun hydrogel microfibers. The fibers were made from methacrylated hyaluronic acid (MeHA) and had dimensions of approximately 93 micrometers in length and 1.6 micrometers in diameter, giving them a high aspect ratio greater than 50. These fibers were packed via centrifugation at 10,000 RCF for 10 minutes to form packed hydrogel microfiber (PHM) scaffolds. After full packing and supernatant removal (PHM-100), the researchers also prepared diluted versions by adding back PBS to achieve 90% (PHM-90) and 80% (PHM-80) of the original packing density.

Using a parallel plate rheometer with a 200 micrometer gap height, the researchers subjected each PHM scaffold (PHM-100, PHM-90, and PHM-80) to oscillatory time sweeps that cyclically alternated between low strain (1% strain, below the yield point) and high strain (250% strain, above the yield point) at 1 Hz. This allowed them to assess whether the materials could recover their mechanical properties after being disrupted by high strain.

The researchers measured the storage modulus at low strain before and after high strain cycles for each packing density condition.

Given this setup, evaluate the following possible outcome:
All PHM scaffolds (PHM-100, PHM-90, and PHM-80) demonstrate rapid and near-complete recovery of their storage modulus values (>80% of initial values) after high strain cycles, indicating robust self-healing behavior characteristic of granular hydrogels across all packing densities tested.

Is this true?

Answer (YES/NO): NO